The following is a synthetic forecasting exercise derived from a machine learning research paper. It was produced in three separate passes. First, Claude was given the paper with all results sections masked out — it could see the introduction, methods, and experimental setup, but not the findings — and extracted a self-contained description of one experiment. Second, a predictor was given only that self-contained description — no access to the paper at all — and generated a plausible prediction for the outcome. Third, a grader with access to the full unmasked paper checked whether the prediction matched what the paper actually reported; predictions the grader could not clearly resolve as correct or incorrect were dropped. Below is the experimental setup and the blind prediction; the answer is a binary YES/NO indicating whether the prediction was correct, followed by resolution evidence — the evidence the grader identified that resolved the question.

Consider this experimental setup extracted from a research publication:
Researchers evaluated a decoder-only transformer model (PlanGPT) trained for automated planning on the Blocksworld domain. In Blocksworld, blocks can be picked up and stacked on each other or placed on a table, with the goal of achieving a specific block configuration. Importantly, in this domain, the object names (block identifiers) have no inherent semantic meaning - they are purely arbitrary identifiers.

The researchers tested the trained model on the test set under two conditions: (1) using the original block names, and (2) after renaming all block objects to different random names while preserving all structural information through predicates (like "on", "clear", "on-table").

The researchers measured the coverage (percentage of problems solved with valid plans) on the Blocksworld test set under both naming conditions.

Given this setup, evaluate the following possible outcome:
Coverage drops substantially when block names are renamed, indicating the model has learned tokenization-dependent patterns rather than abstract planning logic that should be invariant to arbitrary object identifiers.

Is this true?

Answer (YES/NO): NO